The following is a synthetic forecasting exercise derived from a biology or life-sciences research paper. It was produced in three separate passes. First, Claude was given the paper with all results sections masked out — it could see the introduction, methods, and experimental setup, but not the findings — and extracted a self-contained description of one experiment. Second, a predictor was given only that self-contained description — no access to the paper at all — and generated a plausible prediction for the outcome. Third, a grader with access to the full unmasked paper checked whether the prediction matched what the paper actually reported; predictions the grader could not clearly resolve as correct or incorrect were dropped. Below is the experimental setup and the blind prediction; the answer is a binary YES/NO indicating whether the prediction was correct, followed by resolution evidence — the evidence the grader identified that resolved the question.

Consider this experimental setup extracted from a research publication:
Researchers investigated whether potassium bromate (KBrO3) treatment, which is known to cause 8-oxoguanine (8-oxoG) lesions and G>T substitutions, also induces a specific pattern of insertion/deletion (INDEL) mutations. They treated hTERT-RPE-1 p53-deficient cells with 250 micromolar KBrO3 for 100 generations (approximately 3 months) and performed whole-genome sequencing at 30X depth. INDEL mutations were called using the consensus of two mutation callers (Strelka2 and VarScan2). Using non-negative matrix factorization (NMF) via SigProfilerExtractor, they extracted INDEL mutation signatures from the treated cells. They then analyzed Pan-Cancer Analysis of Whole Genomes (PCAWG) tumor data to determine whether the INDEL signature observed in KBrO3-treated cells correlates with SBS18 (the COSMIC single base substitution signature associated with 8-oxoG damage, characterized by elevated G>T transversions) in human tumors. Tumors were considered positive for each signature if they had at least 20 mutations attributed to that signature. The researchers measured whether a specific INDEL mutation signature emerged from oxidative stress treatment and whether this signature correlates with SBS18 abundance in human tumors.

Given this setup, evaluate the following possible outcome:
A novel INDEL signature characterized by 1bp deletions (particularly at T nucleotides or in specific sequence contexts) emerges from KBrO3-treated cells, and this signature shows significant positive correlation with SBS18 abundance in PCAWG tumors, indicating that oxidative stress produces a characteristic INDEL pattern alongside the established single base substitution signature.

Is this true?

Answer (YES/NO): YES